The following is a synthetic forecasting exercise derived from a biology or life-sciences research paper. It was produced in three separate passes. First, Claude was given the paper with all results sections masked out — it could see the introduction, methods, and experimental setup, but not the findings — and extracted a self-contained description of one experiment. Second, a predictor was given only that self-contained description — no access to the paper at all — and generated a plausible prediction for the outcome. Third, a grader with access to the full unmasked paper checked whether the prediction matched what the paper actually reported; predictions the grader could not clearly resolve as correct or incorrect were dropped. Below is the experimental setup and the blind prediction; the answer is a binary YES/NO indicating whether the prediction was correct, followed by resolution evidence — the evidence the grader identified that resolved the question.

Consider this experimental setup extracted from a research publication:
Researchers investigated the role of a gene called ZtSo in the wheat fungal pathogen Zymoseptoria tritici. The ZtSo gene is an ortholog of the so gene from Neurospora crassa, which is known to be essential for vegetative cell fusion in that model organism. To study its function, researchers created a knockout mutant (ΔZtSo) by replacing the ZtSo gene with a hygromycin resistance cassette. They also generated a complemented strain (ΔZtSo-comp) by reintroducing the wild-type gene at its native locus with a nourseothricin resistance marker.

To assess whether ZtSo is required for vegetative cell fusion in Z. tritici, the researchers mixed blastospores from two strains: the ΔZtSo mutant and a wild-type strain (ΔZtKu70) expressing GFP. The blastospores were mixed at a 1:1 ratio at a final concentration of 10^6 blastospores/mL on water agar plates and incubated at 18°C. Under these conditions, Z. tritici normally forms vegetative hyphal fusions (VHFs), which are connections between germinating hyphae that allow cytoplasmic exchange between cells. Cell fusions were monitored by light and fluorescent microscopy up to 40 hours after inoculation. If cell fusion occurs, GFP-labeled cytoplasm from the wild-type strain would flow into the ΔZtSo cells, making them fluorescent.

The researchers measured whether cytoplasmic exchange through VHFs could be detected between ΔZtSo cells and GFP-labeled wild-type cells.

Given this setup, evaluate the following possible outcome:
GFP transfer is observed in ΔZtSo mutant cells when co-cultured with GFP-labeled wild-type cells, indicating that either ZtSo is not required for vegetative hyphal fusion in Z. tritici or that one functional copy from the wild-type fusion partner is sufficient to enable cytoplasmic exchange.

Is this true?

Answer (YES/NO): NO